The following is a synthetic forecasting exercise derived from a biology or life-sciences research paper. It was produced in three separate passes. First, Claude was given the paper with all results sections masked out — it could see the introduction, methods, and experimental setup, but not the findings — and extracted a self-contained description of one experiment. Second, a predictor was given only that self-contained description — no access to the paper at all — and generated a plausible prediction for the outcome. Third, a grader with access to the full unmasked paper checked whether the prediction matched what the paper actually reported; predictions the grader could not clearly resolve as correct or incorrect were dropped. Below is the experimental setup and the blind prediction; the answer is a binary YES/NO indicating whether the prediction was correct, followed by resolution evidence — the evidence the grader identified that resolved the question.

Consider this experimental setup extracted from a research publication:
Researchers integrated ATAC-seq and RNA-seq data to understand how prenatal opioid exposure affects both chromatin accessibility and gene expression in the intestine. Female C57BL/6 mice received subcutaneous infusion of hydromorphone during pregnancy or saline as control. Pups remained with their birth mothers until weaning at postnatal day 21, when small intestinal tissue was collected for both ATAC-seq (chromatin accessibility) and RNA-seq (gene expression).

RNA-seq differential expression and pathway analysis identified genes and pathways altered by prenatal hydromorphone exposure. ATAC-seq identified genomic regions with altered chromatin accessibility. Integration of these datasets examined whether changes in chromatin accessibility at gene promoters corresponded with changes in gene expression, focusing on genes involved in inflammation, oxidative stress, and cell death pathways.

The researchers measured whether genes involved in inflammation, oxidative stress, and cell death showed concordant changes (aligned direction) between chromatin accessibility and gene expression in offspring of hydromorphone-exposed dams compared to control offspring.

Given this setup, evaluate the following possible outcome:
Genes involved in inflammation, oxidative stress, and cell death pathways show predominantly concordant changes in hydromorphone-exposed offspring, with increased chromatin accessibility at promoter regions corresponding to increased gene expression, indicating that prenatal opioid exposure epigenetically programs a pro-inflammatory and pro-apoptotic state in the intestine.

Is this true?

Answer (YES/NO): YES